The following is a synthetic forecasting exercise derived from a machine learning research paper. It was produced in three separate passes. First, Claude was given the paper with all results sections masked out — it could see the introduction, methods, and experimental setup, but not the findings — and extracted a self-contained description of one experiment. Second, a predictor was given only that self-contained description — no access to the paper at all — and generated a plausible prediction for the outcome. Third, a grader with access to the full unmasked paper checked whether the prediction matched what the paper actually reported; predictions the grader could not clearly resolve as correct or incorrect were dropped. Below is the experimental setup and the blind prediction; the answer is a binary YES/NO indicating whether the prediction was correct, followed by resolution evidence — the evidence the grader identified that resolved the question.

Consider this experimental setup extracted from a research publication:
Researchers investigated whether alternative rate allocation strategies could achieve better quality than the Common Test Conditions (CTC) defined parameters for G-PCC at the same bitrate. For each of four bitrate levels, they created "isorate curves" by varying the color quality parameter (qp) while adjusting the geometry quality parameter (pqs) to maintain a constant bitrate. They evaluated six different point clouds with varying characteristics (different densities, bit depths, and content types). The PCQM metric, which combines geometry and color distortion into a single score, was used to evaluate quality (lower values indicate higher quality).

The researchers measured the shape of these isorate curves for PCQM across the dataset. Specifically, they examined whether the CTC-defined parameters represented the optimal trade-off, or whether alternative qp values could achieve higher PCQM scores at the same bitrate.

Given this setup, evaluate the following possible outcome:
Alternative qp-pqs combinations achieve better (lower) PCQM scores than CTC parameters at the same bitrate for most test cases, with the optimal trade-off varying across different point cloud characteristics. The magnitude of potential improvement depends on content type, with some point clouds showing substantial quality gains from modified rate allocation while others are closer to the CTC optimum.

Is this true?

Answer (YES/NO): YES